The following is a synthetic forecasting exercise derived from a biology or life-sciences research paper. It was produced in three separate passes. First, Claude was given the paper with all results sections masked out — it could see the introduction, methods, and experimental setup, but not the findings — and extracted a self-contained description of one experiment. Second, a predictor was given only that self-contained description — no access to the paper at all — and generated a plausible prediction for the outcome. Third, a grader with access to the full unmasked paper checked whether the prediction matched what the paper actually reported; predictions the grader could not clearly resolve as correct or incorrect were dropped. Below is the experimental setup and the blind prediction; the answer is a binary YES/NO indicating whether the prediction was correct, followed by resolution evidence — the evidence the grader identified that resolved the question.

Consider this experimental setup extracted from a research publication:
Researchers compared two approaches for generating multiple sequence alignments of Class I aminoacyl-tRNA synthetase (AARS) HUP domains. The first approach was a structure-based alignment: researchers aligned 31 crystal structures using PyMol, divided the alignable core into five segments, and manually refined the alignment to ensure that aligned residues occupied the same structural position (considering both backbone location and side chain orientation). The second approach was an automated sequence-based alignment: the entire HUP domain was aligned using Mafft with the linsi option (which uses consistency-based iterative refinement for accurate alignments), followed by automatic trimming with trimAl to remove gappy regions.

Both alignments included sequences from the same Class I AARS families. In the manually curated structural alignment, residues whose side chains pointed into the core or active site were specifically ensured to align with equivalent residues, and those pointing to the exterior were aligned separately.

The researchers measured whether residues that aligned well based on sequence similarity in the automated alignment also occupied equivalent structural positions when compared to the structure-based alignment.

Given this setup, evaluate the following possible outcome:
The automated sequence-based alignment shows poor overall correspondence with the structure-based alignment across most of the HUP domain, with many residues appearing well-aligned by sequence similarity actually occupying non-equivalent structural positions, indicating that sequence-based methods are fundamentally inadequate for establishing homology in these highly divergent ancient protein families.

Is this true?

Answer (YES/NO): NO